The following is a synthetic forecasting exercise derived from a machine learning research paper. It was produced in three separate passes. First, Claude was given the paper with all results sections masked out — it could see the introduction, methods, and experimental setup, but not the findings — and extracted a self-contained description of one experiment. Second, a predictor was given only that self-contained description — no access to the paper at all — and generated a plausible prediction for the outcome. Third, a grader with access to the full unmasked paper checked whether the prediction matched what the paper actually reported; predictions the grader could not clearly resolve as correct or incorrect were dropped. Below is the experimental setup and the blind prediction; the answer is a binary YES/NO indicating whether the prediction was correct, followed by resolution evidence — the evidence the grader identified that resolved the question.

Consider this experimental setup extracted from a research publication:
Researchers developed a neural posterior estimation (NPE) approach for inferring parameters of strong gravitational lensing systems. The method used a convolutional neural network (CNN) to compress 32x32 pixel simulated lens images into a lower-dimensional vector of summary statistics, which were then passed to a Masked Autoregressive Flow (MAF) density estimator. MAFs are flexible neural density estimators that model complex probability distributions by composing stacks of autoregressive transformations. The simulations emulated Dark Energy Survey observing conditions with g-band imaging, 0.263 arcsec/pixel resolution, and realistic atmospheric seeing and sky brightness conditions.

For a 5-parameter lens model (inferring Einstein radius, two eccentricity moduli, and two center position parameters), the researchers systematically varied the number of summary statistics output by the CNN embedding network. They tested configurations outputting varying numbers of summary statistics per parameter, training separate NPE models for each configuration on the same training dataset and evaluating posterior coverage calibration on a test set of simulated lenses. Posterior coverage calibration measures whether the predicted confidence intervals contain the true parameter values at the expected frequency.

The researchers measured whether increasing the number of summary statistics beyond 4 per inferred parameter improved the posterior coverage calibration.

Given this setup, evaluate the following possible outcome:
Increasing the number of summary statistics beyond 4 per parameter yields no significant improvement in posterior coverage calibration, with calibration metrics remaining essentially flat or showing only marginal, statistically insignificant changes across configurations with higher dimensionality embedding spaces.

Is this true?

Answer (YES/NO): YES